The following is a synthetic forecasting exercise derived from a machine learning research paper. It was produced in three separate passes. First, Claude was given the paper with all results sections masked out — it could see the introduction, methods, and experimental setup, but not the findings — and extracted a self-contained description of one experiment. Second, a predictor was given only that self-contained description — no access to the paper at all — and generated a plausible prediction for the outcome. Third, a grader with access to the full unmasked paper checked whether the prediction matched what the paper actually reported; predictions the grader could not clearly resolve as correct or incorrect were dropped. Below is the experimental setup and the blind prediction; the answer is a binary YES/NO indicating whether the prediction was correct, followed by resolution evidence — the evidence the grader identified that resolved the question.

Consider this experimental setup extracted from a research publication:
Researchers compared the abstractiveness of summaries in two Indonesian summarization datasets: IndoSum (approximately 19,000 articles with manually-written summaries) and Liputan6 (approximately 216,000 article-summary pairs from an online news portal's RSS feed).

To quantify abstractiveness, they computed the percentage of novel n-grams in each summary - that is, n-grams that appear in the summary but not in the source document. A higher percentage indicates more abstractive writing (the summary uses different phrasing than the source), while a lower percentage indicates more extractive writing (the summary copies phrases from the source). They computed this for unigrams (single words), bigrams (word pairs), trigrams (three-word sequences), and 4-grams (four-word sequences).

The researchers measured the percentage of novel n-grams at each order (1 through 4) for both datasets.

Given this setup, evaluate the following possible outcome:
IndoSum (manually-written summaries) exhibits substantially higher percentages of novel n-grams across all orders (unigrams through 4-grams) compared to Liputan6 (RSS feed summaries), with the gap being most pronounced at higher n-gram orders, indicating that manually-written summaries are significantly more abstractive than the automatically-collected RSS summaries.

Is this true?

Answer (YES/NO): NO